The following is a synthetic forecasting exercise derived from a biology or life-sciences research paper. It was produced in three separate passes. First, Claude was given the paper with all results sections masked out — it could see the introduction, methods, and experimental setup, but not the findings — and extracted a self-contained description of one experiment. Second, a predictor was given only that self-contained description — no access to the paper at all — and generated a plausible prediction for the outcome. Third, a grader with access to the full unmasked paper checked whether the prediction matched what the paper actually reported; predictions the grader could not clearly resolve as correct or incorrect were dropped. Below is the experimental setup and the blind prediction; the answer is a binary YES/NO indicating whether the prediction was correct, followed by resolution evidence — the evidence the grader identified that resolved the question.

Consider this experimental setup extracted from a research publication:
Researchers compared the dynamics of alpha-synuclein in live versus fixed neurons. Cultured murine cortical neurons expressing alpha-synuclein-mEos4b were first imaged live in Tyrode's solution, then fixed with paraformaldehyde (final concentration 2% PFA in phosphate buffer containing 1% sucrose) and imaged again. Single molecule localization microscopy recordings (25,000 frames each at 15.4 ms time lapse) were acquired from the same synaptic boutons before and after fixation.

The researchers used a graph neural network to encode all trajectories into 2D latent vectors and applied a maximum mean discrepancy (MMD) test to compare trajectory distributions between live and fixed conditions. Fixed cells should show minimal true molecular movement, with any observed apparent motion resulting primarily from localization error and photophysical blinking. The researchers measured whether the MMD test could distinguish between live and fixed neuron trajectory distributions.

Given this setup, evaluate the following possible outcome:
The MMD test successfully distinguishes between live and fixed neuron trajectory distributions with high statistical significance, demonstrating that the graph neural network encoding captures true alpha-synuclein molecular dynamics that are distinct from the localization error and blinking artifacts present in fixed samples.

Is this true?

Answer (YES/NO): YES